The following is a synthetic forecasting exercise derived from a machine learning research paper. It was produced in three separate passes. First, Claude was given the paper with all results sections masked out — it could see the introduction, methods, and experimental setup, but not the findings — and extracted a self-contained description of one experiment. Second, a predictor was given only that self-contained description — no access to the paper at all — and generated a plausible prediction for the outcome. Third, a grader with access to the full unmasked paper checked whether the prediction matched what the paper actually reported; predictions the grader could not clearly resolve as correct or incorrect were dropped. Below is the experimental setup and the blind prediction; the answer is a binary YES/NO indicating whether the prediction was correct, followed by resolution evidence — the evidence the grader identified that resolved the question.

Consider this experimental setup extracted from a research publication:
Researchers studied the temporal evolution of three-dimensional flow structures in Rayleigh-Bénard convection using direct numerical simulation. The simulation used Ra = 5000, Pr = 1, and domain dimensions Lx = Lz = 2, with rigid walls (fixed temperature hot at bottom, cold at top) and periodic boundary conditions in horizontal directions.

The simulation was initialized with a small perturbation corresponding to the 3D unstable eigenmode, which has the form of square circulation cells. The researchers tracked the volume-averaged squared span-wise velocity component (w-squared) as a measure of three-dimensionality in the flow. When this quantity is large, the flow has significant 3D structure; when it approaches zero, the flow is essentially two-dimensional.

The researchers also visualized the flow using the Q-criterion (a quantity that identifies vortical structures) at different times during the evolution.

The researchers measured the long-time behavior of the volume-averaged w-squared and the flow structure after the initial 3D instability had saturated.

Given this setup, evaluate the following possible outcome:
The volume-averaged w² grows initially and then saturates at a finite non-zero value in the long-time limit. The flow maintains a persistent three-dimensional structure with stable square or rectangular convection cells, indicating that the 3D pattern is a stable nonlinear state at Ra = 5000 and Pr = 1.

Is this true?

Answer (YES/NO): NO